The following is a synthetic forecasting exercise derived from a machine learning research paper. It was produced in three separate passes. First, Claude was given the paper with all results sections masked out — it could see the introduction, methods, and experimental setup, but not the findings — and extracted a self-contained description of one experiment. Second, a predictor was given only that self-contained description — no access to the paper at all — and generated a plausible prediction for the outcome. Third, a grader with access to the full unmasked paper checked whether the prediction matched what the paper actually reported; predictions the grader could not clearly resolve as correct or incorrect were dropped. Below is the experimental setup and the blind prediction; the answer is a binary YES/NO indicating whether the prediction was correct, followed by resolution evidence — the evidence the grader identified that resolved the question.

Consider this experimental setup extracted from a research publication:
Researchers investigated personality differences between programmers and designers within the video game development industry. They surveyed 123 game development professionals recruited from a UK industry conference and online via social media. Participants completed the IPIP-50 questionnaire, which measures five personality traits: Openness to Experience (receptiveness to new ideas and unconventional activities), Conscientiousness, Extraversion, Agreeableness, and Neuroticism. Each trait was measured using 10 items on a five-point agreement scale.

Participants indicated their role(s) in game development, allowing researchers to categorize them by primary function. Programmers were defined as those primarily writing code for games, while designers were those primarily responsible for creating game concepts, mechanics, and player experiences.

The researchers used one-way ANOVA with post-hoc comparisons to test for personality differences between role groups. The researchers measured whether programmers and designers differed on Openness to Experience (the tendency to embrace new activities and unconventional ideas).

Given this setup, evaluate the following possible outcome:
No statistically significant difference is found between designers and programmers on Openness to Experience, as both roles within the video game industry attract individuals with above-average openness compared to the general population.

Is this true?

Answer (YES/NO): NO